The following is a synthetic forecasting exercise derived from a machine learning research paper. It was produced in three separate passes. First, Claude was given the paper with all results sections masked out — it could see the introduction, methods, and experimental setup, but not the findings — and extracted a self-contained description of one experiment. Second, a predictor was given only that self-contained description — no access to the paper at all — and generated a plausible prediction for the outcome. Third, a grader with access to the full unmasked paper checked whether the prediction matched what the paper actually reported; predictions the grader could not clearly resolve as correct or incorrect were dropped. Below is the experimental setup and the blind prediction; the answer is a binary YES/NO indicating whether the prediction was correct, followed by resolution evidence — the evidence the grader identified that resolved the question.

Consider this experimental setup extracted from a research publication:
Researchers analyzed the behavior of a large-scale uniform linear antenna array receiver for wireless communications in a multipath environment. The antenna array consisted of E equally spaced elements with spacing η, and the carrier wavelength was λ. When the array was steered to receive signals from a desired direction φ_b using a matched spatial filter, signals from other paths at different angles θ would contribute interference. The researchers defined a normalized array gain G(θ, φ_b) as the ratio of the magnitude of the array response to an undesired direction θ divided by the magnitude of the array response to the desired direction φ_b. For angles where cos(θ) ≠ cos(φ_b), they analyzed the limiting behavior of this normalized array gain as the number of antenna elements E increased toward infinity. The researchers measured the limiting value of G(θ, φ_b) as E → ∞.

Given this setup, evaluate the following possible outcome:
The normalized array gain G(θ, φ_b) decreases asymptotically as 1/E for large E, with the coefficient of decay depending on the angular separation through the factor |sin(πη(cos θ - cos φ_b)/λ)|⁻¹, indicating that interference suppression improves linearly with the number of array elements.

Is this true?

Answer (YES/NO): NO